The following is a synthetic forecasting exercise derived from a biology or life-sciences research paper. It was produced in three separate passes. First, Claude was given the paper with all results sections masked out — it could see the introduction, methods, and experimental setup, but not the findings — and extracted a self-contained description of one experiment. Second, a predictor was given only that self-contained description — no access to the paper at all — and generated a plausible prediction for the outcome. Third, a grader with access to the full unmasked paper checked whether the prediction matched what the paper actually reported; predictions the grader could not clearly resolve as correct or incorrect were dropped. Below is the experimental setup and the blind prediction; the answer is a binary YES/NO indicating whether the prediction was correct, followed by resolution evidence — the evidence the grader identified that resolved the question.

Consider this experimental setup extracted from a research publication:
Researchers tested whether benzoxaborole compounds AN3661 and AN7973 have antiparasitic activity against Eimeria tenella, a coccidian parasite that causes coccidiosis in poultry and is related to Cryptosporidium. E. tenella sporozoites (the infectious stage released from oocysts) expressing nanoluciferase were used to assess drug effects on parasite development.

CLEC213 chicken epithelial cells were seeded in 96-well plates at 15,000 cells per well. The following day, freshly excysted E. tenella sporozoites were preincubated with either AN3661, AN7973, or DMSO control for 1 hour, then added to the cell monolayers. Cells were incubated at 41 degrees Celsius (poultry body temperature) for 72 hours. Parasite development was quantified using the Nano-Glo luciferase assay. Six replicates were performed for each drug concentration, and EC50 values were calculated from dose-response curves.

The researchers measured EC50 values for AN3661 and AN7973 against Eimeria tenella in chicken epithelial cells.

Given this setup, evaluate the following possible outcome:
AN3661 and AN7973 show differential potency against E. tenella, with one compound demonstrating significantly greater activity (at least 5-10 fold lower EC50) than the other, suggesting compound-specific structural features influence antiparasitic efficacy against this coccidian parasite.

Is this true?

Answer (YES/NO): NO